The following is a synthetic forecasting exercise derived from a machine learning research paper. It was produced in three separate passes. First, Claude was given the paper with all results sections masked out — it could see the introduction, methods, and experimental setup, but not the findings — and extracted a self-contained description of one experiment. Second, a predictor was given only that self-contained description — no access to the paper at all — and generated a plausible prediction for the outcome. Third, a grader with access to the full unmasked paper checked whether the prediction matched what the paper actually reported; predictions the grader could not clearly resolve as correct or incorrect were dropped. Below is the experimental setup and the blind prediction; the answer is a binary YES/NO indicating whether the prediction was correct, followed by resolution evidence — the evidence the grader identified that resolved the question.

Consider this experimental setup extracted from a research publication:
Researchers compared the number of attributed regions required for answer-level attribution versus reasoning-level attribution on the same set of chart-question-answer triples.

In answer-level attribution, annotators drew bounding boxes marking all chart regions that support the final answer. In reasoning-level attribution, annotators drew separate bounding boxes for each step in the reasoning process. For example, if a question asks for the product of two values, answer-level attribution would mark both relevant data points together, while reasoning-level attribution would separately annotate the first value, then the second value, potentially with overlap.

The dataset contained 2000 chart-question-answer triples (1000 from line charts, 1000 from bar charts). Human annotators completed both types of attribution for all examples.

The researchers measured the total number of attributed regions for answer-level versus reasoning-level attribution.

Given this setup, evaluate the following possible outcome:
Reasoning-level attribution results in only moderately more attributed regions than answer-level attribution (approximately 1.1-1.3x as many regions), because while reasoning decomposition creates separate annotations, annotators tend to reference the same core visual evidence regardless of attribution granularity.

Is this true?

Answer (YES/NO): NO